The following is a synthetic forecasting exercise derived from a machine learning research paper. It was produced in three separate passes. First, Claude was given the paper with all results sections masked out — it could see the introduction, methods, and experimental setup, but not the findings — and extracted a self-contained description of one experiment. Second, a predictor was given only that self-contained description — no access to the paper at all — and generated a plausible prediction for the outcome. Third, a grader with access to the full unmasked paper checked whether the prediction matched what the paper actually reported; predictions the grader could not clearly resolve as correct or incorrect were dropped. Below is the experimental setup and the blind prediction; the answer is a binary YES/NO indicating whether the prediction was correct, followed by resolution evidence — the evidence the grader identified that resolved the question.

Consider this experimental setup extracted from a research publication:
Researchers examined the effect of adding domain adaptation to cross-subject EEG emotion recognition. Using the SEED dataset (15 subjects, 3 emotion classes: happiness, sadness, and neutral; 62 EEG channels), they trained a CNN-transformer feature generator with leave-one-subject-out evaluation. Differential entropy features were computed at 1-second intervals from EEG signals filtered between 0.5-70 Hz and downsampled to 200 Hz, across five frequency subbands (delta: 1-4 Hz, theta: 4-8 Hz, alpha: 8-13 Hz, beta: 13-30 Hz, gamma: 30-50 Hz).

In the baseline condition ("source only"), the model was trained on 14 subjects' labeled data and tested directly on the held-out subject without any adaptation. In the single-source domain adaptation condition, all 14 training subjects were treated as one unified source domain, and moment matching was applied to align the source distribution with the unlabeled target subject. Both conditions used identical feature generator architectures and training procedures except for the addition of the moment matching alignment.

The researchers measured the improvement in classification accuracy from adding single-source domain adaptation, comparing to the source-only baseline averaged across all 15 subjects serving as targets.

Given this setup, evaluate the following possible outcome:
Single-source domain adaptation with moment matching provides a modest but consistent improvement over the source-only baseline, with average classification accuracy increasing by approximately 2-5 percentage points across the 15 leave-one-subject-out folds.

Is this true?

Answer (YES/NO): YES